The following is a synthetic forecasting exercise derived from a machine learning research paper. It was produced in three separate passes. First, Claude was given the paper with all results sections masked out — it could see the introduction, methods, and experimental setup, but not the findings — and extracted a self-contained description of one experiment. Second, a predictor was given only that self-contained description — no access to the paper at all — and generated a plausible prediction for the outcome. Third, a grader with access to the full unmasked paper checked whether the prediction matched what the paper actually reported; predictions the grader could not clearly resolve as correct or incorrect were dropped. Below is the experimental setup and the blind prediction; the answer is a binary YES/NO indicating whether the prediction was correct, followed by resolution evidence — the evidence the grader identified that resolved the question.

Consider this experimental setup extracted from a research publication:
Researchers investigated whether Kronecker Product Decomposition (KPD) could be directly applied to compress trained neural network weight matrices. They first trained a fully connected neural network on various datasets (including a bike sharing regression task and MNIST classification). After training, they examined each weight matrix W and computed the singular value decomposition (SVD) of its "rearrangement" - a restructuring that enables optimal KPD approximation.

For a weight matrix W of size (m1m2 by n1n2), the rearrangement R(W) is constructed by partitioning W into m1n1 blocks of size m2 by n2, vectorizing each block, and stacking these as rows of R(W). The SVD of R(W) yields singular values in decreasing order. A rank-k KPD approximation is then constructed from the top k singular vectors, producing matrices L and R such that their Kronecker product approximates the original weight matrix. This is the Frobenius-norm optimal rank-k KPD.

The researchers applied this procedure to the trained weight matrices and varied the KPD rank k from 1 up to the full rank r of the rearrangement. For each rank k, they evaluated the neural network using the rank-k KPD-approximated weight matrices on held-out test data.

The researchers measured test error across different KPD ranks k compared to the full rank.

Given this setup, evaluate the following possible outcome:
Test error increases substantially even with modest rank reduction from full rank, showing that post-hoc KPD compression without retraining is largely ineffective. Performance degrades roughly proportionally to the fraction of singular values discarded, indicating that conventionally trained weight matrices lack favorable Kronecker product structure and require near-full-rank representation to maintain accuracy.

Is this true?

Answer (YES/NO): YES